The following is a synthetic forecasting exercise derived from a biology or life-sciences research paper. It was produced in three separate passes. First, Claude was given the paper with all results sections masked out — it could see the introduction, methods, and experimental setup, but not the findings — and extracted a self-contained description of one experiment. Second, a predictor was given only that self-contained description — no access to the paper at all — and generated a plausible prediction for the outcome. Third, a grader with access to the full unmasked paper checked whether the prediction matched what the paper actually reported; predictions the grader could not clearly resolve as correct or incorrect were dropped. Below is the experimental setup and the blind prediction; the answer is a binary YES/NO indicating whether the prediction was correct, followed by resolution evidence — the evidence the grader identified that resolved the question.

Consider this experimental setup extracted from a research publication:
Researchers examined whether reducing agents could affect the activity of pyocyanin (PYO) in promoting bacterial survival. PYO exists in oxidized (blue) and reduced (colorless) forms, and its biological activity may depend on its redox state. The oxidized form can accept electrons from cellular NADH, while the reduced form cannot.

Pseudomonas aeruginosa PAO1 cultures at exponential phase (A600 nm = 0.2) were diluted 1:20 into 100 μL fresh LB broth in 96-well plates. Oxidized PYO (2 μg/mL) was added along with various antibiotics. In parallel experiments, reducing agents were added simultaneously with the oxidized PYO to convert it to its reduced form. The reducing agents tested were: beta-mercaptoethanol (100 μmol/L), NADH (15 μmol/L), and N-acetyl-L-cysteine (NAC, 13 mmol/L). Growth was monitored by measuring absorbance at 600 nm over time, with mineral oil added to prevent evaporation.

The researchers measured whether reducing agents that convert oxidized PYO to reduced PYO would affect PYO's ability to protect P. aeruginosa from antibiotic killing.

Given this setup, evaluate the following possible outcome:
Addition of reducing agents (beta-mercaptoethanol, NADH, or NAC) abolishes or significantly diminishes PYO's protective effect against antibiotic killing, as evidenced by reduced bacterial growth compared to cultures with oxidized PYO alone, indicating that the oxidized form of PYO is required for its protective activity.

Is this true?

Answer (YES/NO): YES